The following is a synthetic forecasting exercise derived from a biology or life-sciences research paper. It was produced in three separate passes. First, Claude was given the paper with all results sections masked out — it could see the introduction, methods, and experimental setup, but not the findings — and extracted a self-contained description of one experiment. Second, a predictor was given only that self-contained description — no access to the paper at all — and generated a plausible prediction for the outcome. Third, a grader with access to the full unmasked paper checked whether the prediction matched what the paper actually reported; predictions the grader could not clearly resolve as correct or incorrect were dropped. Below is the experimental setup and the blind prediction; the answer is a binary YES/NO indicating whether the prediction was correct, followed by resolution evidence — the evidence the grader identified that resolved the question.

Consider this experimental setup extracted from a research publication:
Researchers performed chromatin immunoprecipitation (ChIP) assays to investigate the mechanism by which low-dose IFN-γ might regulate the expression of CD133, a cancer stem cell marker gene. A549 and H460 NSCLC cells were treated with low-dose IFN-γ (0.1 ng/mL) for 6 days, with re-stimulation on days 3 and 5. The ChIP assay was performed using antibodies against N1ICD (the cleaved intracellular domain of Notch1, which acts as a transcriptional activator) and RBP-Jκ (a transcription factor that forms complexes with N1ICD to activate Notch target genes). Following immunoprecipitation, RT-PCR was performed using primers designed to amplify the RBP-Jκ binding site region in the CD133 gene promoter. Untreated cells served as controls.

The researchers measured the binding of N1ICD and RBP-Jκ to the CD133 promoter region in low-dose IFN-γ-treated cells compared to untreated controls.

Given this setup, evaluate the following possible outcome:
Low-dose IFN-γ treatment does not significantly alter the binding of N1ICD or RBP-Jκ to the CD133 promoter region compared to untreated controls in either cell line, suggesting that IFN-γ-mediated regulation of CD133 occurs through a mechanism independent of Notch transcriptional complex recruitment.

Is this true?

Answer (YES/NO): NO